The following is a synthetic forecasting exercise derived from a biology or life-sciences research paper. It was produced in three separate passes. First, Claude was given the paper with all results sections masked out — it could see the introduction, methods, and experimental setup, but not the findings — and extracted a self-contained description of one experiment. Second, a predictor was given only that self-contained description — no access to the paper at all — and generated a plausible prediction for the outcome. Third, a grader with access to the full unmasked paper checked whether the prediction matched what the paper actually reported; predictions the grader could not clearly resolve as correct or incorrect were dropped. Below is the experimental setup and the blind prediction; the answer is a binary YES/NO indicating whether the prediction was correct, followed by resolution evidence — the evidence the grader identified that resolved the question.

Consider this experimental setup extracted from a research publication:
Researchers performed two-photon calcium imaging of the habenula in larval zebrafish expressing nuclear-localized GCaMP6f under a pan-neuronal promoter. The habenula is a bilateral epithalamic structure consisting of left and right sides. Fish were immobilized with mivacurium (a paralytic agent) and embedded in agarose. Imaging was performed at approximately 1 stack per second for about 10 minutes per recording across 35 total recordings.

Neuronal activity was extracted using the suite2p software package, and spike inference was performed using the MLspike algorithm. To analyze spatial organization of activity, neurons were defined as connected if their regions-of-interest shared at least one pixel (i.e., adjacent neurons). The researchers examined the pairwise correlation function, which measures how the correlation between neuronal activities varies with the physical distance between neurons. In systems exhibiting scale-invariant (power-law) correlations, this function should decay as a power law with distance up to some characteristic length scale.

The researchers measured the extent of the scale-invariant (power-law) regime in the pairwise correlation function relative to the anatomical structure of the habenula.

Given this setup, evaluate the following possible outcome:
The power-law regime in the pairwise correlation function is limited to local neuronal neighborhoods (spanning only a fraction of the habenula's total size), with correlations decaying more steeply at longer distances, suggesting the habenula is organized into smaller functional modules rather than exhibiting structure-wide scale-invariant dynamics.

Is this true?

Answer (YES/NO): NO